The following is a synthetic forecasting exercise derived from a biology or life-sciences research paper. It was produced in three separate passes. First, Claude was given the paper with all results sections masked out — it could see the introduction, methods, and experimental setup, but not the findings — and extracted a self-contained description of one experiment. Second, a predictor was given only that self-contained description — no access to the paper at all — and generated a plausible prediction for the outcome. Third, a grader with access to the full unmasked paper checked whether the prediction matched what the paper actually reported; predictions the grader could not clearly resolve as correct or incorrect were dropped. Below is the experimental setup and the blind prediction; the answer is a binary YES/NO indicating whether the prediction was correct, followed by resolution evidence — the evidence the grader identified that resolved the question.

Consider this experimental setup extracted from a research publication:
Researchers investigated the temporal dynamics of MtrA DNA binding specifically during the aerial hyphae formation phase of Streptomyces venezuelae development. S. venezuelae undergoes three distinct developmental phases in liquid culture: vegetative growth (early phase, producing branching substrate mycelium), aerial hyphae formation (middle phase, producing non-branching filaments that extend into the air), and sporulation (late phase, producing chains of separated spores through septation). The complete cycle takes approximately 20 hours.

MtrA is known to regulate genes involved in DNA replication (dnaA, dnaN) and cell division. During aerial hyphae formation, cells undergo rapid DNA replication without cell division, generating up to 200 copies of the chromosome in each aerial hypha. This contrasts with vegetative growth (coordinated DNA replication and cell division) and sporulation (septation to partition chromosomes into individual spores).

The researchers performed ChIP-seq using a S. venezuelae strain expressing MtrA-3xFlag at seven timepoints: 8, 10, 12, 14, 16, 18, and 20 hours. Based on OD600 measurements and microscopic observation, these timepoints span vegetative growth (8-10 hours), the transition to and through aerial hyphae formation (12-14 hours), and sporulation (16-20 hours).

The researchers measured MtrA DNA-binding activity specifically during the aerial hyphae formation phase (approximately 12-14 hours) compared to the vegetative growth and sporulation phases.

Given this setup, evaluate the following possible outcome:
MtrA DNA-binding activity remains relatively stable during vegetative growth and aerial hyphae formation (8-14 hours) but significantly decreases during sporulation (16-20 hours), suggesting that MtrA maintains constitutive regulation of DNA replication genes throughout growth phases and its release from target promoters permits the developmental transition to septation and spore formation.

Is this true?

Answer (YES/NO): NO